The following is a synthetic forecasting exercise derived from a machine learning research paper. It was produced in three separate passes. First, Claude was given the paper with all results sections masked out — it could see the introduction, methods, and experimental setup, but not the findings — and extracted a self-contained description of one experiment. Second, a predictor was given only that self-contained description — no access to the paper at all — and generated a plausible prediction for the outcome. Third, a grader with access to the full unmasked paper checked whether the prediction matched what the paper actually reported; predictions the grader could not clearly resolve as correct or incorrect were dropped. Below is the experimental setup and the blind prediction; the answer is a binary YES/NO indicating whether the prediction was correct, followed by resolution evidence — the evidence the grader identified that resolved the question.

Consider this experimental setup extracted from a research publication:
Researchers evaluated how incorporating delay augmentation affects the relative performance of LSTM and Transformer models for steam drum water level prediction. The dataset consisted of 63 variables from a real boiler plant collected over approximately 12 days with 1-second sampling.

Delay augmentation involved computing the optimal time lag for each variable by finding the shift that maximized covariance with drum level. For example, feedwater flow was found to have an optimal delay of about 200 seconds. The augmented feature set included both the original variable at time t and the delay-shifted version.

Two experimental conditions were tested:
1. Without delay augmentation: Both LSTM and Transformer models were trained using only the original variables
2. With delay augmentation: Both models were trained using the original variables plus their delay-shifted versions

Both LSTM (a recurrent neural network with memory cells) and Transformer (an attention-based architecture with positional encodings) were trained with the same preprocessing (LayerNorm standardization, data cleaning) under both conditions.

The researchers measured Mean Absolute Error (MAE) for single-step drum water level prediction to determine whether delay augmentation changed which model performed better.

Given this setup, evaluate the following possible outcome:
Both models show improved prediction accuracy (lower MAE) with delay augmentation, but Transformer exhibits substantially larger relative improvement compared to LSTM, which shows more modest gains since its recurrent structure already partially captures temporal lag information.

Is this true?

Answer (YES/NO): YES